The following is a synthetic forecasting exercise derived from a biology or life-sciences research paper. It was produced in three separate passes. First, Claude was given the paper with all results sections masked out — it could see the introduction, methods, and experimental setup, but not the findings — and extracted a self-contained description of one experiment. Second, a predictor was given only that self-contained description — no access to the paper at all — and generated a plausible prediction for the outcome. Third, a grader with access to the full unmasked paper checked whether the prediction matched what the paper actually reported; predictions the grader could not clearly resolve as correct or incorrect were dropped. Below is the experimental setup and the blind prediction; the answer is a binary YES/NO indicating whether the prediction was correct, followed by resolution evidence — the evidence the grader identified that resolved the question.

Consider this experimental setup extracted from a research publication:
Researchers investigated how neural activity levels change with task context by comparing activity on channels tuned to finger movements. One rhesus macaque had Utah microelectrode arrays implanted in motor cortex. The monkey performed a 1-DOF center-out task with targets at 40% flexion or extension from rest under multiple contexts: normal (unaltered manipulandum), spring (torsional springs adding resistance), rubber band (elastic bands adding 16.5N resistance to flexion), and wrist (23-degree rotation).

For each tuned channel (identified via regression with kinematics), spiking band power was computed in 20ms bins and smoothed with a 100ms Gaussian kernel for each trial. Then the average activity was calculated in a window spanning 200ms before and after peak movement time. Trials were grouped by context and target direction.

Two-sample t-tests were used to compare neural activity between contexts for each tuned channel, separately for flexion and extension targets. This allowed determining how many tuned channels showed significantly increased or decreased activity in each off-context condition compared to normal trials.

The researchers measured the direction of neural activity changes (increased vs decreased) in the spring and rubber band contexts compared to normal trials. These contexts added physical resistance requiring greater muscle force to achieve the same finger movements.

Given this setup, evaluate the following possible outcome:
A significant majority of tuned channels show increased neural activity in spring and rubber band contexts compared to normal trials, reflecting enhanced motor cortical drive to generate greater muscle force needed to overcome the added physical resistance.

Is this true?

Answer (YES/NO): NO